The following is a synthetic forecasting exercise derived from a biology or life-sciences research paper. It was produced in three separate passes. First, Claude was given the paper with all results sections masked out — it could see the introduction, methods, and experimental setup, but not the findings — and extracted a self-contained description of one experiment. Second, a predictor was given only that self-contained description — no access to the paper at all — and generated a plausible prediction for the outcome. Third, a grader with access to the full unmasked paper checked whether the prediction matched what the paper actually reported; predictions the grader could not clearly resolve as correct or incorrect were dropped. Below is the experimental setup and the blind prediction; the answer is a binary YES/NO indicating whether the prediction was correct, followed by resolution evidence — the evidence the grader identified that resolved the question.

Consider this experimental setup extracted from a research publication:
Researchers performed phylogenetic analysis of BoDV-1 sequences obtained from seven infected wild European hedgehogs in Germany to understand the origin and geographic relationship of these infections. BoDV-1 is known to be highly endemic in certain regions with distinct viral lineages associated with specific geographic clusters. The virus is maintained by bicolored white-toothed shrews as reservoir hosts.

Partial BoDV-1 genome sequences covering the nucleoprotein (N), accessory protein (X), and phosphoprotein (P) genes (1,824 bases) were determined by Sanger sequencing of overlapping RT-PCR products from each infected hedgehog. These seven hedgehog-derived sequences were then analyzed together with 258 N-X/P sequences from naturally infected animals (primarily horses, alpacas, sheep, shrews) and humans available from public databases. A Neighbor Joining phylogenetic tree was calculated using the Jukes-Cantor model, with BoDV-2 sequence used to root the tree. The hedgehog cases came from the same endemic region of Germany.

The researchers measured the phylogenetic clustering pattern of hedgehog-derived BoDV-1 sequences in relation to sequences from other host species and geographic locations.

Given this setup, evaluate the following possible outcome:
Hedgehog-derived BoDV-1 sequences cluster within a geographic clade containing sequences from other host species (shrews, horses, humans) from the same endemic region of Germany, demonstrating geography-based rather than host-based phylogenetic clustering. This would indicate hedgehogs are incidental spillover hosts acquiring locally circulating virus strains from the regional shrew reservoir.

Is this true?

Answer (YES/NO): YES